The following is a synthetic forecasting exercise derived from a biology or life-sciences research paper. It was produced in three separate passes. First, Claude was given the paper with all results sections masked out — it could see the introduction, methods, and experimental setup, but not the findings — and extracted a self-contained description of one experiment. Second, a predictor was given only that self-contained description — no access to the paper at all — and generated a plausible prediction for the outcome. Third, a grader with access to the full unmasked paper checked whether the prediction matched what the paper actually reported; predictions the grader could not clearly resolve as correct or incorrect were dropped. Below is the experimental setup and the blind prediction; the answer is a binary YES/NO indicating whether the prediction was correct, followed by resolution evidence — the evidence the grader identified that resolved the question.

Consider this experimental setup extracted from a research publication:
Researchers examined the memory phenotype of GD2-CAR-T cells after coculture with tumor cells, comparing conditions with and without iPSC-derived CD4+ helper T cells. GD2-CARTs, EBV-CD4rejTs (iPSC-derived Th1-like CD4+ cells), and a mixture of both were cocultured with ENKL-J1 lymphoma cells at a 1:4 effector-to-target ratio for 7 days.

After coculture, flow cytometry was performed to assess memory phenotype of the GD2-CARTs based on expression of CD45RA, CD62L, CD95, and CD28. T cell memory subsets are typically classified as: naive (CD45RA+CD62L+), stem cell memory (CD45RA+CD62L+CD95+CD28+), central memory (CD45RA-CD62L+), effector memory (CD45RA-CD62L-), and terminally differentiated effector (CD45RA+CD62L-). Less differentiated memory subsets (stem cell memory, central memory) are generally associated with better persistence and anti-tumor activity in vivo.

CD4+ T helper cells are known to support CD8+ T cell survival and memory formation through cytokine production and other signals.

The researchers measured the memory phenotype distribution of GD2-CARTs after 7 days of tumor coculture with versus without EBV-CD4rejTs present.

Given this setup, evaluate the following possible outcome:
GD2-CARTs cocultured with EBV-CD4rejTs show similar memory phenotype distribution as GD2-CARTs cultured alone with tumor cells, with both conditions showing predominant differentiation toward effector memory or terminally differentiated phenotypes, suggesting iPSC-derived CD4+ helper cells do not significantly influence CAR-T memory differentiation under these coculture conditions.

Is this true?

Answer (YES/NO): NO